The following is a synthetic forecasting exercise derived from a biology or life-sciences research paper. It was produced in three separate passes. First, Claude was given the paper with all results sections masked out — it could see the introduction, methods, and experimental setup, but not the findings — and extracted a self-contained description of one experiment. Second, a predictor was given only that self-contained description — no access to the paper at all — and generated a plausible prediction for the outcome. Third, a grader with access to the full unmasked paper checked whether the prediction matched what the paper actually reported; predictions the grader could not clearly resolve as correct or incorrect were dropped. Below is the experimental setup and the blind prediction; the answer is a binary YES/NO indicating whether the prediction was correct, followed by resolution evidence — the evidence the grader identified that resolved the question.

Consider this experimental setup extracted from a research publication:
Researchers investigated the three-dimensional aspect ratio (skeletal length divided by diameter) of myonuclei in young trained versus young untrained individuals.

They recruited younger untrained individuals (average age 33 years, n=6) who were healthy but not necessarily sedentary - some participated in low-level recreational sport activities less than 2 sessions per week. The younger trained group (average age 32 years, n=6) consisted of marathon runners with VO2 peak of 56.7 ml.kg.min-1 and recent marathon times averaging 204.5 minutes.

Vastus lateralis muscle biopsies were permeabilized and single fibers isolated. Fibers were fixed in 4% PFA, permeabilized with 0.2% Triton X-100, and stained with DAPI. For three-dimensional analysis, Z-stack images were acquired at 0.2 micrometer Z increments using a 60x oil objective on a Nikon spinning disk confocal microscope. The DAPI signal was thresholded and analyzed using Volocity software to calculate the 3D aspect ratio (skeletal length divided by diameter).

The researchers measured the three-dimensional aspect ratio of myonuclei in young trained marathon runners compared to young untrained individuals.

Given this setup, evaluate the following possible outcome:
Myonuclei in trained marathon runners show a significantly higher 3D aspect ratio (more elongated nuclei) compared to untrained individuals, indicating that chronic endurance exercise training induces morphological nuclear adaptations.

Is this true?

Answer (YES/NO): NO